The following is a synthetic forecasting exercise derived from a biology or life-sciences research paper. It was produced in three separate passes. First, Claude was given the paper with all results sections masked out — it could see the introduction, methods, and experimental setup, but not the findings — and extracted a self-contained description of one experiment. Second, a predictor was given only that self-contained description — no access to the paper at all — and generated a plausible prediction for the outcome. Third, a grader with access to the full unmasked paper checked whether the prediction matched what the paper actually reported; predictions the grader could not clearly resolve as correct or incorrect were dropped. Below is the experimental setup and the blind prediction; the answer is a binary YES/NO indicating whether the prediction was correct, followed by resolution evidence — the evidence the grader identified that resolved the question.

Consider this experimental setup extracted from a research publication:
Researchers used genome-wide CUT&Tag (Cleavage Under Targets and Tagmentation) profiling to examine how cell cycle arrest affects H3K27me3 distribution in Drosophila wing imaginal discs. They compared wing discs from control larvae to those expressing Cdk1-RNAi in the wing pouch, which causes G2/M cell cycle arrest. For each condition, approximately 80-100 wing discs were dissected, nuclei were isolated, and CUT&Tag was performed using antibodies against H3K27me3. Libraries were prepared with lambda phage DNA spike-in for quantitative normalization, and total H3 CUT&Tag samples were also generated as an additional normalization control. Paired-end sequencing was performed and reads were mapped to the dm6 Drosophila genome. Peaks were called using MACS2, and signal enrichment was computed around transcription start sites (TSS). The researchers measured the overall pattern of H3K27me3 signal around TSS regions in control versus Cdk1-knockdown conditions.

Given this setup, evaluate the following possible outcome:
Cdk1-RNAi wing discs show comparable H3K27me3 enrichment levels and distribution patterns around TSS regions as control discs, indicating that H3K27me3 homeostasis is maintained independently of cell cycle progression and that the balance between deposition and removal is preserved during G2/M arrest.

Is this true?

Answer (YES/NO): NO